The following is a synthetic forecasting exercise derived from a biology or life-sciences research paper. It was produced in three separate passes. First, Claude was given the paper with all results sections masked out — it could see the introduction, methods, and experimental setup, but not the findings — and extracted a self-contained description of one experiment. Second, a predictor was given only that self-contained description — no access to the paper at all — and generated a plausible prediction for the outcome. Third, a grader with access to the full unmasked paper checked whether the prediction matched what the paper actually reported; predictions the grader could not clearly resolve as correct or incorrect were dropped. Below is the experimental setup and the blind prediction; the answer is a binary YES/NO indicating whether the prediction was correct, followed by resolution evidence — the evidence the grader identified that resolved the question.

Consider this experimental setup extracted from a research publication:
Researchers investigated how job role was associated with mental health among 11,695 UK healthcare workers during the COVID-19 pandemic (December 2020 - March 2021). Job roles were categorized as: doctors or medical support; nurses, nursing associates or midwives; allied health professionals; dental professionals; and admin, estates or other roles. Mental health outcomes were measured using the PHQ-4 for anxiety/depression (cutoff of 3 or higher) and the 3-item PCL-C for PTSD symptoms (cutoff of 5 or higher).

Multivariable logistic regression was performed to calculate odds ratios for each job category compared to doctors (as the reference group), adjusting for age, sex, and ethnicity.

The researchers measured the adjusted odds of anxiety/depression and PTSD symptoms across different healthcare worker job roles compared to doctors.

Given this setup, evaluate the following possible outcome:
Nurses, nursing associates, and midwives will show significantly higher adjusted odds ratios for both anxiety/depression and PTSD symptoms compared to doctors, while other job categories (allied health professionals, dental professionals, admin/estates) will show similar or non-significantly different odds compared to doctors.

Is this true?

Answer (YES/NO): NO